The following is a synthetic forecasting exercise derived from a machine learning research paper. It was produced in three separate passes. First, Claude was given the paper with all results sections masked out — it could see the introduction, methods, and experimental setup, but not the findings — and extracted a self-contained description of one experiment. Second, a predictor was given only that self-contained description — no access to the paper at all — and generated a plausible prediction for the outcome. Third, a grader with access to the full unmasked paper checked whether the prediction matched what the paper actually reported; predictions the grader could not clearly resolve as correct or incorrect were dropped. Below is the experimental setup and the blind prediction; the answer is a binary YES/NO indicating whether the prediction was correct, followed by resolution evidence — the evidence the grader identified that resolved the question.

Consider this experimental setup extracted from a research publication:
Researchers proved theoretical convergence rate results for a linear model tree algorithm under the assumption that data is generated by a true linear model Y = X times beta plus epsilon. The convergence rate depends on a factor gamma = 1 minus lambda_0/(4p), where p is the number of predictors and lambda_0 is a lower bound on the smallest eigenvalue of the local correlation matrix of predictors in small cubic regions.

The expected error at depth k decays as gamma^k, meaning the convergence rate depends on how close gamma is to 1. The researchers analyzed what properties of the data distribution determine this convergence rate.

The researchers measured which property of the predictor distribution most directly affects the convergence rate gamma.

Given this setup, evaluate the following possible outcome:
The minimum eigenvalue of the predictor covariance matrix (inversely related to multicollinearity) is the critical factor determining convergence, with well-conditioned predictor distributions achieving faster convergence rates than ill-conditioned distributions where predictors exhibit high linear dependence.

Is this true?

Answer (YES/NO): NO